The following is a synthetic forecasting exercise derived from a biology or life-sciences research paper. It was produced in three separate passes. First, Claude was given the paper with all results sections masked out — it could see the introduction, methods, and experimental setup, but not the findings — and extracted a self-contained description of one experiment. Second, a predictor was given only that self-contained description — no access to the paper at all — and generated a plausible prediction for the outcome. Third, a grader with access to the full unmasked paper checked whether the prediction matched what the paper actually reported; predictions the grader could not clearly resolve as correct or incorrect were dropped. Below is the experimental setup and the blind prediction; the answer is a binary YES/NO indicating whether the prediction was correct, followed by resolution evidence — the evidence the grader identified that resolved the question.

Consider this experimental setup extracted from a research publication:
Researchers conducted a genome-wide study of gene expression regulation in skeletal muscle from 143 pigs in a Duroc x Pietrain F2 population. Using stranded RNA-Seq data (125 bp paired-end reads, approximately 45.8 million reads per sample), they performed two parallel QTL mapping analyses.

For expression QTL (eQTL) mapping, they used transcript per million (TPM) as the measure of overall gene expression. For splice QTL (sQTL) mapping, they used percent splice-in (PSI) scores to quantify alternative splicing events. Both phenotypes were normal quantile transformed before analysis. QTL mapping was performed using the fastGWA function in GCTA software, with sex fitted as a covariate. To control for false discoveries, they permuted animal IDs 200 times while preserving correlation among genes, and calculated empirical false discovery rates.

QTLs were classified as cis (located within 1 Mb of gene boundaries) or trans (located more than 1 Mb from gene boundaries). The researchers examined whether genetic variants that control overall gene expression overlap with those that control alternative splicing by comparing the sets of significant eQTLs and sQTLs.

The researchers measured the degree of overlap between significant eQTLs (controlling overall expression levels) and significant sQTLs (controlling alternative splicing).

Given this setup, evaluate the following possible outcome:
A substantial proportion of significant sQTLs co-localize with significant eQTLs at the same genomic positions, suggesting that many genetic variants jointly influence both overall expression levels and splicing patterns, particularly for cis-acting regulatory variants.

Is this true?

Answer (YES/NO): NO